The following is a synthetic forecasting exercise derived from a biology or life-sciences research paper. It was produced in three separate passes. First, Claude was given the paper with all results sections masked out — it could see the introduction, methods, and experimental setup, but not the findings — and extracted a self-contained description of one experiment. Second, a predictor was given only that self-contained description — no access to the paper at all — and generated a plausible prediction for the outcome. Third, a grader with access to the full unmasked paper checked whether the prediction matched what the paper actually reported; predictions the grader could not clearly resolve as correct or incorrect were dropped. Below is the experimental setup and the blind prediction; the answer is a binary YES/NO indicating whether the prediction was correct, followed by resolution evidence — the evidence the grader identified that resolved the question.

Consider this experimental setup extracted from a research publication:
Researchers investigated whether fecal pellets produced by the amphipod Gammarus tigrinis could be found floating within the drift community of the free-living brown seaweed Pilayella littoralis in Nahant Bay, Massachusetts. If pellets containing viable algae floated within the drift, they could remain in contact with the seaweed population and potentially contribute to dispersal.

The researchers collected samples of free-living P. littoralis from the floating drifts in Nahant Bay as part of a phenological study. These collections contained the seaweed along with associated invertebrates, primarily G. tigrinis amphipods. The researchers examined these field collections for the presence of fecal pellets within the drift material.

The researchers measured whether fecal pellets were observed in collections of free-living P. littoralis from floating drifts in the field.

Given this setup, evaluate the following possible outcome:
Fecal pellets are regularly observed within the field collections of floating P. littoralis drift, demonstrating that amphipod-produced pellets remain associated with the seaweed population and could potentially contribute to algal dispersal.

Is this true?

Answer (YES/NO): NO